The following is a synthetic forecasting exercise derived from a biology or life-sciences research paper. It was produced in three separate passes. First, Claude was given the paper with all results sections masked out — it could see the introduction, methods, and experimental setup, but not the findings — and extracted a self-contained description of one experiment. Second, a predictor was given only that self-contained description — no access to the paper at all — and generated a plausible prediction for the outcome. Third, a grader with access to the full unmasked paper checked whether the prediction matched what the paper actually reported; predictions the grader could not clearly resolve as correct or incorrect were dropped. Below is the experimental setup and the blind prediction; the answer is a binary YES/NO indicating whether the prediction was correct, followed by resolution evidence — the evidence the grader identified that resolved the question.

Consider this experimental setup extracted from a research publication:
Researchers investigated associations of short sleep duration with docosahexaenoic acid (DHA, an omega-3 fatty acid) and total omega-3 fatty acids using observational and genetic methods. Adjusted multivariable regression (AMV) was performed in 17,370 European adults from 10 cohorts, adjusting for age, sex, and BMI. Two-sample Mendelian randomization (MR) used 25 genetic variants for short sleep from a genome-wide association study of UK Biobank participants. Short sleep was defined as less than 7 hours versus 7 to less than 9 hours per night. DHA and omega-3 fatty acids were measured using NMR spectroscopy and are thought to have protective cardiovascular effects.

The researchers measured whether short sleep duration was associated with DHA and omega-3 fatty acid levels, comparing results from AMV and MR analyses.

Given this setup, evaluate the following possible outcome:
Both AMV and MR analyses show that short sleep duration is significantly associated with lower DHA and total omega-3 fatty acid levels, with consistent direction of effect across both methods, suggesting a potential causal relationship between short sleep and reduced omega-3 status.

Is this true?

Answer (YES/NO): NO